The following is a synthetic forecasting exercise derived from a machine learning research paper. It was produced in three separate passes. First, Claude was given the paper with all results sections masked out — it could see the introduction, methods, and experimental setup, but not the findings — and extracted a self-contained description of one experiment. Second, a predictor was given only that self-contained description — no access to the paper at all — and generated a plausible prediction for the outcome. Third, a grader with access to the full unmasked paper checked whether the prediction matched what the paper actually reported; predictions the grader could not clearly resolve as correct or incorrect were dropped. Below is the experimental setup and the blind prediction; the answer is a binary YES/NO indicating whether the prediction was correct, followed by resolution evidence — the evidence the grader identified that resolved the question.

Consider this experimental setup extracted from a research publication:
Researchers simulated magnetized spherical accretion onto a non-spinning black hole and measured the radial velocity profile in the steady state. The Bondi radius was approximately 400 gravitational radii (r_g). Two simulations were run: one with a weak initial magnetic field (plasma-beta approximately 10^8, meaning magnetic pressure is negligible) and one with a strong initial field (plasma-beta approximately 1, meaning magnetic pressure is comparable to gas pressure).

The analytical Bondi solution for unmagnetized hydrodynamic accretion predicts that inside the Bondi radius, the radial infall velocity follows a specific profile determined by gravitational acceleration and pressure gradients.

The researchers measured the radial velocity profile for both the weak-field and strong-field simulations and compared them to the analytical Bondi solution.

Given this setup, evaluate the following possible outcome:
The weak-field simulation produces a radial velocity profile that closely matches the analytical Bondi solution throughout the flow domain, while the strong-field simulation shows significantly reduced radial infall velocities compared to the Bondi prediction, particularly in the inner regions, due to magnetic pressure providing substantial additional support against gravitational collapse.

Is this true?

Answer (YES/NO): NO